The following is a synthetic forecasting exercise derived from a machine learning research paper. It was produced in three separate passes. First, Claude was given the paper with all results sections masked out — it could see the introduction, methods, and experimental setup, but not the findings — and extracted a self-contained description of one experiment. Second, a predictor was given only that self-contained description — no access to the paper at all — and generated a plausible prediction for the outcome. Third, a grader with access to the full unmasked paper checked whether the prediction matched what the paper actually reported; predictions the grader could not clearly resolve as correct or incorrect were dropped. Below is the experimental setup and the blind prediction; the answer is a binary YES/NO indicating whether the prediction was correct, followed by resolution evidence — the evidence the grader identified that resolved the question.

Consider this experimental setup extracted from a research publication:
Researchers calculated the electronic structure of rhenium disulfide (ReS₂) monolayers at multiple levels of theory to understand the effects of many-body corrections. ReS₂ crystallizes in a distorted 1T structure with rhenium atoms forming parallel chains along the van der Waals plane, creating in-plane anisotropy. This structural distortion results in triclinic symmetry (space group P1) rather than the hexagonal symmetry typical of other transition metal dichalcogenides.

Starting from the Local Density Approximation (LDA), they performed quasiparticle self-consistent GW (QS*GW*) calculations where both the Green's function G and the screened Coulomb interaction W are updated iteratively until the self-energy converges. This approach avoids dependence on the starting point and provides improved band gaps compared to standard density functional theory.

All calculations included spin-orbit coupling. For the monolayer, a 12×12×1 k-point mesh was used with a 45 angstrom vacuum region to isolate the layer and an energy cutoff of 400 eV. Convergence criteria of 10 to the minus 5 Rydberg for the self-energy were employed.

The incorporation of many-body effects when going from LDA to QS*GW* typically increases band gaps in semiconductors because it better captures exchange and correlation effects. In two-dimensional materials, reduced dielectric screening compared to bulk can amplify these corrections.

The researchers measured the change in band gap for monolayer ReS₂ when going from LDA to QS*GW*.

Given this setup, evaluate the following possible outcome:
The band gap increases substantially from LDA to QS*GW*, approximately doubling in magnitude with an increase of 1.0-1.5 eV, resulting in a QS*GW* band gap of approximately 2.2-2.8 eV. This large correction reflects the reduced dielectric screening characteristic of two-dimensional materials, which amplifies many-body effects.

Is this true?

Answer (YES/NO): YES